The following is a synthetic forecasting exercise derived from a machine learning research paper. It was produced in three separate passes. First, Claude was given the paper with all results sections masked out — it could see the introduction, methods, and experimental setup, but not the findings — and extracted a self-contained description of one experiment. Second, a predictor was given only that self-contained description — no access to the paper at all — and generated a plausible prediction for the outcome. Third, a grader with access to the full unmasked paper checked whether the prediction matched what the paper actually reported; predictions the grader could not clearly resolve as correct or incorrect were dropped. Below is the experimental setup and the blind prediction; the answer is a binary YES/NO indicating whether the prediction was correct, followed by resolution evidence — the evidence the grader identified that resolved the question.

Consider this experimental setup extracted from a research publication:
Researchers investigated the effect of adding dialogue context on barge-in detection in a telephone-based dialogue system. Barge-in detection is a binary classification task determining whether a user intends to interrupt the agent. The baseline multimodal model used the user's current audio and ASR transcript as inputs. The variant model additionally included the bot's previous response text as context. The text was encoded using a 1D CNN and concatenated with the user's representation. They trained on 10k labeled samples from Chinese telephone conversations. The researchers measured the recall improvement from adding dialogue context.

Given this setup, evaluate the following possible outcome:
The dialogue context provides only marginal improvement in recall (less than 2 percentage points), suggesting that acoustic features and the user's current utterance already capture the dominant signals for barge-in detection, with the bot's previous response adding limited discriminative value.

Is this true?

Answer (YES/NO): NO